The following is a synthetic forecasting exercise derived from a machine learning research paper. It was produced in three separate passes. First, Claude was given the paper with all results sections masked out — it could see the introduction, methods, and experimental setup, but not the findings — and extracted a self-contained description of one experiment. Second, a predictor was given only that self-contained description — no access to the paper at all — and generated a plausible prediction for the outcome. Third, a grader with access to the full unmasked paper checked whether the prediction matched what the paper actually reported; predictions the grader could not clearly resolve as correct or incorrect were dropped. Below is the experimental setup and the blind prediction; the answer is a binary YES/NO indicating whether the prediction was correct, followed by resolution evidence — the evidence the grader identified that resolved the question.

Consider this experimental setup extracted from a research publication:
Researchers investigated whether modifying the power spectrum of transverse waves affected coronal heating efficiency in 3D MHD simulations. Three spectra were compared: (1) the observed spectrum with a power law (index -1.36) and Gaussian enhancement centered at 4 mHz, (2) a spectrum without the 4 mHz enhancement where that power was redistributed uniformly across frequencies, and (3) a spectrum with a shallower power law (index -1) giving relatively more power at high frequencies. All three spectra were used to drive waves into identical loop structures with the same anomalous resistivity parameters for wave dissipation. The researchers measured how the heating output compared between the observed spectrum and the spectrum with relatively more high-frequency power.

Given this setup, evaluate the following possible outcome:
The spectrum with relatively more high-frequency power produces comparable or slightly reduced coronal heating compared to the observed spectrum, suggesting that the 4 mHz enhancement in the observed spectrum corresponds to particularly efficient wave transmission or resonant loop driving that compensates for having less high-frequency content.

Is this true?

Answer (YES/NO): NO